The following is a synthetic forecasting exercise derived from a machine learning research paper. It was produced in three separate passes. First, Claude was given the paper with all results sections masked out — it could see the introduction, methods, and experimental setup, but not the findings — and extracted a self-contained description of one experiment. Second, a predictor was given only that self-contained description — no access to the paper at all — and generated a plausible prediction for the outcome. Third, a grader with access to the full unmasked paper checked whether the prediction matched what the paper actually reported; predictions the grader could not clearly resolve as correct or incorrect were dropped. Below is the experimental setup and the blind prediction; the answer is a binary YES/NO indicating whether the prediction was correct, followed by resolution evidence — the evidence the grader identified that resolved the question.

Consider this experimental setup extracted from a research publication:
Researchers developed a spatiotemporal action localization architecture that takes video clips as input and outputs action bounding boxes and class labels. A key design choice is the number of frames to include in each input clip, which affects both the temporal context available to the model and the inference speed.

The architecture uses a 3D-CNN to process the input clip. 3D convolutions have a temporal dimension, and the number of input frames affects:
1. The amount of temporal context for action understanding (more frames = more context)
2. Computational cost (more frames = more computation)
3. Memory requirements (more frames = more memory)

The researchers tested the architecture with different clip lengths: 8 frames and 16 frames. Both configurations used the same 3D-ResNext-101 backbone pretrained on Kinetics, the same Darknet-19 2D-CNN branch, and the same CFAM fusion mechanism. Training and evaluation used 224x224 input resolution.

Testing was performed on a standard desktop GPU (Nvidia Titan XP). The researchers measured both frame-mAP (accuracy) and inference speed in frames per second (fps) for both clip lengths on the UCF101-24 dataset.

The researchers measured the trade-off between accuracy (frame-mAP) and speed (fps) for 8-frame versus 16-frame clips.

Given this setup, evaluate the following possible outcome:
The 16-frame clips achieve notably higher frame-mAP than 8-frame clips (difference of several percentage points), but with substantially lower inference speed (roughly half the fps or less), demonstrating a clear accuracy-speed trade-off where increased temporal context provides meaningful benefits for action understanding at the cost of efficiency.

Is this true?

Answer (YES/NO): NO